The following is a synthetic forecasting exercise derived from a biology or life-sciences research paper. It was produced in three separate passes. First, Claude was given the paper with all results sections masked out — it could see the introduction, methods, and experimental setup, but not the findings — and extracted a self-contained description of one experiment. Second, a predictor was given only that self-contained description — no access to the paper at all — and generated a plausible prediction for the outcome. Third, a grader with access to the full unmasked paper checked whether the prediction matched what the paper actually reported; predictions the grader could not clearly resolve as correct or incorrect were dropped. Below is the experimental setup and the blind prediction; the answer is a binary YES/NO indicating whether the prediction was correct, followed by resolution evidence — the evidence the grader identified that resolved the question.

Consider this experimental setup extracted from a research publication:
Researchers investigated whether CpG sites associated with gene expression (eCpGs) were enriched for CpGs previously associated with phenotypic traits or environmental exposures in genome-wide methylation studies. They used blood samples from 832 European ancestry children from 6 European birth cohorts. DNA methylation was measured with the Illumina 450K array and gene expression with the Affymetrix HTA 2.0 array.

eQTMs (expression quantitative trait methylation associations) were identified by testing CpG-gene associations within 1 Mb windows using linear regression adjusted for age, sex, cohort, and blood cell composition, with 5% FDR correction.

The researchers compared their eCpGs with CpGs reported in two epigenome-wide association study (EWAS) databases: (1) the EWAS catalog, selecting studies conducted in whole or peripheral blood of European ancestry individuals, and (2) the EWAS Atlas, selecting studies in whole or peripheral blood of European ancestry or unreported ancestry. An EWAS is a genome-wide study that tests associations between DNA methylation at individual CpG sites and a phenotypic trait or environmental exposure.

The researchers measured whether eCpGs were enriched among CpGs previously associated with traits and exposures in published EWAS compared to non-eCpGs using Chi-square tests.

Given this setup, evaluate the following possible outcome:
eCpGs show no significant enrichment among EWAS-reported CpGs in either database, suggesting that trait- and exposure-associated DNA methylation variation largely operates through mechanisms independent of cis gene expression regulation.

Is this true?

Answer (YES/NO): NO